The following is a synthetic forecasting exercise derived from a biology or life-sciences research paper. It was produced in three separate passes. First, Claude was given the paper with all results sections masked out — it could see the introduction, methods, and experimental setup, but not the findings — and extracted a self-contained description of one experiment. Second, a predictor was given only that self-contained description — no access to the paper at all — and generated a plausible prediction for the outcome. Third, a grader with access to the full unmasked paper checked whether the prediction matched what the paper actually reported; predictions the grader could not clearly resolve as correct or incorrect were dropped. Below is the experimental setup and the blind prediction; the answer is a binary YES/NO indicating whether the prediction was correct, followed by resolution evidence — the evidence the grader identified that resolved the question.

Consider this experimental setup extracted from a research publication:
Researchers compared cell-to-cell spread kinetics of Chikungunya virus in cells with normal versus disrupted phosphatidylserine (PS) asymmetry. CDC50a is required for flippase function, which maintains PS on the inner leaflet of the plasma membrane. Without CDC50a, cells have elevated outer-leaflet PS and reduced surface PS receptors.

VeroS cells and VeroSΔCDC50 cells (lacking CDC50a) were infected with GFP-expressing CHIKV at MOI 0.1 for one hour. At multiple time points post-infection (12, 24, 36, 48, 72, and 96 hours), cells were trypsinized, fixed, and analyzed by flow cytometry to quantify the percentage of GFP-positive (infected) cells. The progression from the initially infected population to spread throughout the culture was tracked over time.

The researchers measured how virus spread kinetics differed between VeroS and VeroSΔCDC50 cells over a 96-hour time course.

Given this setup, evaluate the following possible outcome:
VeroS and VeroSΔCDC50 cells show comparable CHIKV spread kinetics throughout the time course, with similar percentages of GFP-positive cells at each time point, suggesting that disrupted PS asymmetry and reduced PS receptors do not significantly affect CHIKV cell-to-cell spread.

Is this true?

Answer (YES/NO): NO